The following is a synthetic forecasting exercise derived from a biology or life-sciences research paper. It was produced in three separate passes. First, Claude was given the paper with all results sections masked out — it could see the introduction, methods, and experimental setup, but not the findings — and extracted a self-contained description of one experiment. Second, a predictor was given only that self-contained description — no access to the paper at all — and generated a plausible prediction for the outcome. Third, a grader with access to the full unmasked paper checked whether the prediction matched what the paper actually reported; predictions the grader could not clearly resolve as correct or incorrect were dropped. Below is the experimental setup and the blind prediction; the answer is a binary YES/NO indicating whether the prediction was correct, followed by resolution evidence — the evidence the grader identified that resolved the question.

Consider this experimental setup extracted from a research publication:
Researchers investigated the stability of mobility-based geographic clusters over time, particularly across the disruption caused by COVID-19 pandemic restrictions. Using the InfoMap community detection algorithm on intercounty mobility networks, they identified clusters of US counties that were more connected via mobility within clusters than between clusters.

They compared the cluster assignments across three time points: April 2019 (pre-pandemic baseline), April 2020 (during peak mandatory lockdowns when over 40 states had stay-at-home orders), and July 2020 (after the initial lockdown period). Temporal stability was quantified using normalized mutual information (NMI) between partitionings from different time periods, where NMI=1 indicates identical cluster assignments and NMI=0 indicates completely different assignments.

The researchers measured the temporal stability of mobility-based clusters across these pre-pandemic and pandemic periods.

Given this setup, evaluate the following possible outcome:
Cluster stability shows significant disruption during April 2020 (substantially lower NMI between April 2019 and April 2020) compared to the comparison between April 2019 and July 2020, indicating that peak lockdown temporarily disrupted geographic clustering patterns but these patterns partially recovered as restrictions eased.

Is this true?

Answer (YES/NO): NO